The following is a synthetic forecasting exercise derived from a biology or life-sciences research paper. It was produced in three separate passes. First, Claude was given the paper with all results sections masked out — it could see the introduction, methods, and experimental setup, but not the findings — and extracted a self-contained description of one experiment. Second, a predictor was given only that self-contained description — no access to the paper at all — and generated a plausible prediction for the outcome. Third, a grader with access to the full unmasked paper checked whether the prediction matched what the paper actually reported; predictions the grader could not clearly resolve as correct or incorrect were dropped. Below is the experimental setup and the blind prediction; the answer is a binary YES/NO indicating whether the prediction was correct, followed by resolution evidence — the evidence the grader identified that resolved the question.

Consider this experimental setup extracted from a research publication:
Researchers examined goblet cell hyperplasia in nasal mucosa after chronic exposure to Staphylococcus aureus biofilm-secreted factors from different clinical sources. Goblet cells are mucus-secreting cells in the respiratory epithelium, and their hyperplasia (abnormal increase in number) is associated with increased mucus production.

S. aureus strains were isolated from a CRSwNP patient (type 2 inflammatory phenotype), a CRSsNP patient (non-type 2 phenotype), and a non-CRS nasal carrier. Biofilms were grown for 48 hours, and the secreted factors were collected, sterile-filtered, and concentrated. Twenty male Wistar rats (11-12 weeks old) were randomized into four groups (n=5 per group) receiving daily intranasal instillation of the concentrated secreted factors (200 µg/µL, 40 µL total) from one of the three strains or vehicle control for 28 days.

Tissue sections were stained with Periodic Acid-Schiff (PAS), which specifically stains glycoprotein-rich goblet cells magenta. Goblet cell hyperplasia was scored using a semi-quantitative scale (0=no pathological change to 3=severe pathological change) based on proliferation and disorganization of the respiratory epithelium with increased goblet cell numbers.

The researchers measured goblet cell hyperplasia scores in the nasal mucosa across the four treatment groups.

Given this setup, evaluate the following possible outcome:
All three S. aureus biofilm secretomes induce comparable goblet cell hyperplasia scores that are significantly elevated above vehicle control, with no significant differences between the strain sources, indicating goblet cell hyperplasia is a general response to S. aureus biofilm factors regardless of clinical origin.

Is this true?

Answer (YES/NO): NO